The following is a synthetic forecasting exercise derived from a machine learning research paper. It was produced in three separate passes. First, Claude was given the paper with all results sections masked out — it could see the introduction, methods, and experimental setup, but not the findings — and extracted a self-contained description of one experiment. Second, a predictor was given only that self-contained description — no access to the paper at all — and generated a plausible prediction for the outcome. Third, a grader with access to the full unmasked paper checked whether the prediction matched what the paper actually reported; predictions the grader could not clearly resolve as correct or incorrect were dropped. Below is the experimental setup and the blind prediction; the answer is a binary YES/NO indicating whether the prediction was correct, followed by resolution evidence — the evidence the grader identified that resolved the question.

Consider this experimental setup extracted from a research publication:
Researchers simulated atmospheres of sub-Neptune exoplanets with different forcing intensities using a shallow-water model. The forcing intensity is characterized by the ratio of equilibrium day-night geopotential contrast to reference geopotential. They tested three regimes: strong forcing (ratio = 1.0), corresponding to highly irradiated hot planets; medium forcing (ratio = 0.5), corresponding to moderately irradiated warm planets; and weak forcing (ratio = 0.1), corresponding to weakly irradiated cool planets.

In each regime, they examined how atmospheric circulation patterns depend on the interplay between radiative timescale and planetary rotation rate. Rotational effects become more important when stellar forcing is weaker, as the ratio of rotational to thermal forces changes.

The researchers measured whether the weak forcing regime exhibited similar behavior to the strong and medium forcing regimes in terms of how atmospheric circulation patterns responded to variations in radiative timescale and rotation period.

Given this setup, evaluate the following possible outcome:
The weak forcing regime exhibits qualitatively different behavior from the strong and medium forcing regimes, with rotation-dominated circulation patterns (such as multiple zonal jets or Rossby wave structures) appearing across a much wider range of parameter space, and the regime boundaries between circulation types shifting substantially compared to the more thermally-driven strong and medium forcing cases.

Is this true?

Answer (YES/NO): YES